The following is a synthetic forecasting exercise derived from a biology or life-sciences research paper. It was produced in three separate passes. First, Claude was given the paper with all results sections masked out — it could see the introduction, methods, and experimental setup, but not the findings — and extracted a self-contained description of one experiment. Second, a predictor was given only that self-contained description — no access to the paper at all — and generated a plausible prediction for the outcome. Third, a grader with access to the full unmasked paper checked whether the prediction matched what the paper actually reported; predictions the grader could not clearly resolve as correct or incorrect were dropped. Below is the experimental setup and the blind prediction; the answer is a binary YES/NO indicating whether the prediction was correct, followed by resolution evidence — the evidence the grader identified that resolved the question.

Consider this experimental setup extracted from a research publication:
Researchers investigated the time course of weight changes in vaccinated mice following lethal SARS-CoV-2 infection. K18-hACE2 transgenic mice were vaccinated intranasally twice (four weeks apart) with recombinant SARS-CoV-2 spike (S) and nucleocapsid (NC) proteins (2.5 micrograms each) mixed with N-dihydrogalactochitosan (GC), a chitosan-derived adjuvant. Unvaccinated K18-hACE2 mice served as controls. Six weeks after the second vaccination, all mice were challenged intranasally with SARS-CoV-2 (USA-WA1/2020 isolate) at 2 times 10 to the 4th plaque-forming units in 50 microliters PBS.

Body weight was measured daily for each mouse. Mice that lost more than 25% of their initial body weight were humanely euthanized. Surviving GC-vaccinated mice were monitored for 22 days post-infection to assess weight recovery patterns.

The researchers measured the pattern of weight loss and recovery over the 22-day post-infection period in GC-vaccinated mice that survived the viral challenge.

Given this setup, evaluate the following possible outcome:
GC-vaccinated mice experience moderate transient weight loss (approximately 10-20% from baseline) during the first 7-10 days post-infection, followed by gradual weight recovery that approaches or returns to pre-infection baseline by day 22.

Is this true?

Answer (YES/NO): NO